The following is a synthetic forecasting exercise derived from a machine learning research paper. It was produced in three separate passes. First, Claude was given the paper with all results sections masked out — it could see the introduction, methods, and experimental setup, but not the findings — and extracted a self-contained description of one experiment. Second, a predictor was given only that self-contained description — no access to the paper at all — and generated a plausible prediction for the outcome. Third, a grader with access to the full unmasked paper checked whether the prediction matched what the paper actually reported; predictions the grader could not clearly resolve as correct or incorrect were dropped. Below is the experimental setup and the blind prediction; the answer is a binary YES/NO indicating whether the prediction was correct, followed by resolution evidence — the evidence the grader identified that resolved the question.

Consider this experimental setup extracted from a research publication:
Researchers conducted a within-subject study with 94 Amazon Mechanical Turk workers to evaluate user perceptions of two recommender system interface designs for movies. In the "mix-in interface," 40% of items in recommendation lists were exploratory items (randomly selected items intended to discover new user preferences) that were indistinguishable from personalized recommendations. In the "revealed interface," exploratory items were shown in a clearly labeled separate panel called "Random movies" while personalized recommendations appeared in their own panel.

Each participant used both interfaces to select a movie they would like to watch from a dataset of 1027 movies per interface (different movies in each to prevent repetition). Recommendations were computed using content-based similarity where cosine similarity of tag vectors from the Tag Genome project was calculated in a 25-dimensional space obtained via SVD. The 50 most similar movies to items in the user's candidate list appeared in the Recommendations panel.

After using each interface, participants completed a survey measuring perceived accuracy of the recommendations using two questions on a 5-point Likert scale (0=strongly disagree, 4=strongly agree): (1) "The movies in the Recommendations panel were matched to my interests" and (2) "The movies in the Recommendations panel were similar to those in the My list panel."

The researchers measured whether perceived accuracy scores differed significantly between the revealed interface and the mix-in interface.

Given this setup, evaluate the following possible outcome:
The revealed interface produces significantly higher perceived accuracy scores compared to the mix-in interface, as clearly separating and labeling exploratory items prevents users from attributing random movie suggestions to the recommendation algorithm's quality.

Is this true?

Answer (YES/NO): NO